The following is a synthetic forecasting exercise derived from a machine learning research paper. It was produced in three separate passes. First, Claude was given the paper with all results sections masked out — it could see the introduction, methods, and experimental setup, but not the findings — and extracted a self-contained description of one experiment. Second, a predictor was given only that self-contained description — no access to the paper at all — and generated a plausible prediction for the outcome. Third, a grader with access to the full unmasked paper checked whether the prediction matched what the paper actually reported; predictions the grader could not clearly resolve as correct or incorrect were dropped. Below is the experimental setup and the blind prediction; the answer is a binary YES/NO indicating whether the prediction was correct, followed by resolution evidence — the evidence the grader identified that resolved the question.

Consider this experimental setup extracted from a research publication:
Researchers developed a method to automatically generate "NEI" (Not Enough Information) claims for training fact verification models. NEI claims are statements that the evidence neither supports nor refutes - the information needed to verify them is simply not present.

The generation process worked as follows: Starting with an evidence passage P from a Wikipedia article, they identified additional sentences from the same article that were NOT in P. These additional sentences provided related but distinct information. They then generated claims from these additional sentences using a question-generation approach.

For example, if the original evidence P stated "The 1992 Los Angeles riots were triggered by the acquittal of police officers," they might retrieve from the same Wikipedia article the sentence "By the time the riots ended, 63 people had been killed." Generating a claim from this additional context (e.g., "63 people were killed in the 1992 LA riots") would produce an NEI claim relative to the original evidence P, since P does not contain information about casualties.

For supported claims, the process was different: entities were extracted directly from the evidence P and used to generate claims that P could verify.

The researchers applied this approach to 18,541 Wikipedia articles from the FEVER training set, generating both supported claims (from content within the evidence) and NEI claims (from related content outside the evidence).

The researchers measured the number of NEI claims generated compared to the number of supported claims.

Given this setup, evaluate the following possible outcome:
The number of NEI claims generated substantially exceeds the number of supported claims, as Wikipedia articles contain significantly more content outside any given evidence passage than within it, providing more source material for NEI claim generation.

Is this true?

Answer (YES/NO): YES